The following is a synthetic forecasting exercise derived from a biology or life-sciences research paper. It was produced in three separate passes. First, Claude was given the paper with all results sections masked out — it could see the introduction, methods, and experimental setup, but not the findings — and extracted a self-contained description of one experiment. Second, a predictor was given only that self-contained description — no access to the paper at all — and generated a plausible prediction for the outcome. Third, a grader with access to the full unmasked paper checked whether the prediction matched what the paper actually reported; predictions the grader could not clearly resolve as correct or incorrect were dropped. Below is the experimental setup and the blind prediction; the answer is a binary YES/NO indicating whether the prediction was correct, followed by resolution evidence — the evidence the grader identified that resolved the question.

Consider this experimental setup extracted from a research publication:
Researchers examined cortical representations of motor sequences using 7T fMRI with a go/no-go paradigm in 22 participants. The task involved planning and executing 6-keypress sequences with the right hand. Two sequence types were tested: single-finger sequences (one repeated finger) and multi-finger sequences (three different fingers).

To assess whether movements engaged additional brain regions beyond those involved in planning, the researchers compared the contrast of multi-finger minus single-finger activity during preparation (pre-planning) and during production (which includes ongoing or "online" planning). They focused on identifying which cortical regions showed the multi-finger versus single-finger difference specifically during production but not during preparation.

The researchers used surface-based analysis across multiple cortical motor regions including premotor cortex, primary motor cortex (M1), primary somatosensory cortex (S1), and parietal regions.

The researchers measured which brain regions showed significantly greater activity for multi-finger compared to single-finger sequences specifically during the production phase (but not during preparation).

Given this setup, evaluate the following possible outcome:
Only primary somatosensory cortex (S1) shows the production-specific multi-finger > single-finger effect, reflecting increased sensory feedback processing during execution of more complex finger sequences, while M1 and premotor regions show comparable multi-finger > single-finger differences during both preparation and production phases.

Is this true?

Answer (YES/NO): NO